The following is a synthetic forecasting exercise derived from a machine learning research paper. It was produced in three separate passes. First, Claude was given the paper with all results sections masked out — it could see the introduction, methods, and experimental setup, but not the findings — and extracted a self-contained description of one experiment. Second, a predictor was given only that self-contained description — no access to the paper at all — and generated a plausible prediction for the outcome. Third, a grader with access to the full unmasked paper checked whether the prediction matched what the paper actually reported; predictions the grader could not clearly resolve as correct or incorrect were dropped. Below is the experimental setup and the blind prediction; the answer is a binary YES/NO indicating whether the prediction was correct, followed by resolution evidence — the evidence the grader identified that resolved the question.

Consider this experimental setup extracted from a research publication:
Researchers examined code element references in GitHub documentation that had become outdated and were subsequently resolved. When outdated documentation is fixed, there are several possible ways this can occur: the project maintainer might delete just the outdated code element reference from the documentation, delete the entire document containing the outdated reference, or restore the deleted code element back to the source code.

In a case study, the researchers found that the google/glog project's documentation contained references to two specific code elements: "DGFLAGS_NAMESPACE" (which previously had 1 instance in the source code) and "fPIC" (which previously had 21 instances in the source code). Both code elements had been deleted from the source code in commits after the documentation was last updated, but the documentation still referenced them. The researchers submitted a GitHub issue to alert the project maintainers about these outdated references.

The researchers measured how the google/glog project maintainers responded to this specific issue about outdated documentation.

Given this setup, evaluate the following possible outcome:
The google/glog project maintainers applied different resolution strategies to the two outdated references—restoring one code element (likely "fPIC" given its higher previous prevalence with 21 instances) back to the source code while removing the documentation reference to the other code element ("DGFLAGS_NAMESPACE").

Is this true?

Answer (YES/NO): NO